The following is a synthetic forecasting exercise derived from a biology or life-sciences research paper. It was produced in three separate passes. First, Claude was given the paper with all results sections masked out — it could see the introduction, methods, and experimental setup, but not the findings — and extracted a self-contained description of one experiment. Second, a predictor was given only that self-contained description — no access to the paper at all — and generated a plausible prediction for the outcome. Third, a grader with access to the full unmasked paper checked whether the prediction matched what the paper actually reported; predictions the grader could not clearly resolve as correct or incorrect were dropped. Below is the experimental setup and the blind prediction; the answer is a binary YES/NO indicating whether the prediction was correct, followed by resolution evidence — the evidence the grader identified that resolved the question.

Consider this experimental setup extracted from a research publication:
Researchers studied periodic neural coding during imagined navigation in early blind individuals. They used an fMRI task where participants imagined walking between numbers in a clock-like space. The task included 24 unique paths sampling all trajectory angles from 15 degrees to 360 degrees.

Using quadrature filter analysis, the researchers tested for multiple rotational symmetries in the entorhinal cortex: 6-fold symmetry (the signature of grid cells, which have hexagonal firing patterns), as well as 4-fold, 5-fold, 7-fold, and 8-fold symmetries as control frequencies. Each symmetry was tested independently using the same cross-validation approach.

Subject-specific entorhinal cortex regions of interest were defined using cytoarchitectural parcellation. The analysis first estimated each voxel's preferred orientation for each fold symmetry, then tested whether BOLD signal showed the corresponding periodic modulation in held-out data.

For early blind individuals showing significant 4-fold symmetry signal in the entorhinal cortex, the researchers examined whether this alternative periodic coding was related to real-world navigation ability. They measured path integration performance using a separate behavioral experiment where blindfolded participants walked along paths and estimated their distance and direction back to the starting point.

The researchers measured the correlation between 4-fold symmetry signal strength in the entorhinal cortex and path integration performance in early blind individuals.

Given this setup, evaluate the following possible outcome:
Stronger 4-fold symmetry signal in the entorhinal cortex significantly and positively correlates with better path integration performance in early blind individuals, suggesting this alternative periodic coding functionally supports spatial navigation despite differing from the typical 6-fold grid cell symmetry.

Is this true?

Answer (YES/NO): NO